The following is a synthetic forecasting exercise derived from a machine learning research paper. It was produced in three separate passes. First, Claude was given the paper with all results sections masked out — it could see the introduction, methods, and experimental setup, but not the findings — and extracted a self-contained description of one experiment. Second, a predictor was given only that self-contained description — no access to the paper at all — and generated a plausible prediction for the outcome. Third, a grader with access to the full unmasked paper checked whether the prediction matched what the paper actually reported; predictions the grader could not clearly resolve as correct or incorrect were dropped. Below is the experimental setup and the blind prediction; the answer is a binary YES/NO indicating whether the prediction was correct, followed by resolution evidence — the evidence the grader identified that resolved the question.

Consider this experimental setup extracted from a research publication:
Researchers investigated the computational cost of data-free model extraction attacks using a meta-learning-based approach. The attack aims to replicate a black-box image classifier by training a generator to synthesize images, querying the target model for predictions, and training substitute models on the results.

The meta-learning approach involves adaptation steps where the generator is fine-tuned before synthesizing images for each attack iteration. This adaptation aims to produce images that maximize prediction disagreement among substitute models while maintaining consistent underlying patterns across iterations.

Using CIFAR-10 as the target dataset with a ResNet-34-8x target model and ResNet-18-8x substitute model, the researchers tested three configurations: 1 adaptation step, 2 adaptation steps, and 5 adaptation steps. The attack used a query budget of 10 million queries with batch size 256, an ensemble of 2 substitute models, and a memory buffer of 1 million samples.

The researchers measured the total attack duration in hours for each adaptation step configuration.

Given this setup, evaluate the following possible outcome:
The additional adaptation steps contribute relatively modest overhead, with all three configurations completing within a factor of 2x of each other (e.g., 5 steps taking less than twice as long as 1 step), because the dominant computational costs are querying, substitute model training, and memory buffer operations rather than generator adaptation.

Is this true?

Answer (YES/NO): YES